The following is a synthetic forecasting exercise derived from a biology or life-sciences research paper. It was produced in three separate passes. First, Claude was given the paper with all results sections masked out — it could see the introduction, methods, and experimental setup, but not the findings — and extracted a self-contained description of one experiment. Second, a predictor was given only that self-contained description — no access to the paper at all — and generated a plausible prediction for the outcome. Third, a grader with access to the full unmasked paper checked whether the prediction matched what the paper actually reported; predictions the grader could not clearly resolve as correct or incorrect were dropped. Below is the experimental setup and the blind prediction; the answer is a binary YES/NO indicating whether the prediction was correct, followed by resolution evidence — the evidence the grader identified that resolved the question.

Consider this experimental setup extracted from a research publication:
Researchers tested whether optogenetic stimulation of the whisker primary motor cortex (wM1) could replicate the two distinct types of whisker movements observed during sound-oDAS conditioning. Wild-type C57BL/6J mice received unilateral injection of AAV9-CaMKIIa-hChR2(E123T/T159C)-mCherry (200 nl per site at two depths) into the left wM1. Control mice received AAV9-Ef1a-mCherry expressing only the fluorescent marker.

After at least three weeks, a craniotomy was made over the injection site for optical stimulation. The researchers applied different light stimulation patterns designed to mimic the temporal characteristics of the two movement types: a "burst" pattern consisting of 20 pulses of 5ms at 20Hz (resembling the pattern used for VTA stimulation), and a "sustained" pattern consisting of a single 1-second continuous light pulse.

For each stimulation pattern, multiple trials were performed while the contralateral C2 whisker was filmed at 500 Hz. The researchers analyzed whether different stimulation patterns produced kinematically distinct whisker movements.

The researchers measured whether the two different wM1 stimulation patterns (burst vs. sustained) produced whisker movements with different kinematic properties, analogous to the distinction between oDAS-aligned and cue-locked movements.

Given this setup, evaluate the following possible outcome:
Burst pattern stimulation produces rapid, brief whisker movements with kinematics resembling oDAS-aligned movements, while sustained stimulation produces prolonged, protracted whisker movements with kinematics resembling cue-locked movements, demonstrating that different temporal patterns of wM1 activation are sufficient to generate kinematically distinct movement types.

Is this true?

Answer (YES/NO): NO